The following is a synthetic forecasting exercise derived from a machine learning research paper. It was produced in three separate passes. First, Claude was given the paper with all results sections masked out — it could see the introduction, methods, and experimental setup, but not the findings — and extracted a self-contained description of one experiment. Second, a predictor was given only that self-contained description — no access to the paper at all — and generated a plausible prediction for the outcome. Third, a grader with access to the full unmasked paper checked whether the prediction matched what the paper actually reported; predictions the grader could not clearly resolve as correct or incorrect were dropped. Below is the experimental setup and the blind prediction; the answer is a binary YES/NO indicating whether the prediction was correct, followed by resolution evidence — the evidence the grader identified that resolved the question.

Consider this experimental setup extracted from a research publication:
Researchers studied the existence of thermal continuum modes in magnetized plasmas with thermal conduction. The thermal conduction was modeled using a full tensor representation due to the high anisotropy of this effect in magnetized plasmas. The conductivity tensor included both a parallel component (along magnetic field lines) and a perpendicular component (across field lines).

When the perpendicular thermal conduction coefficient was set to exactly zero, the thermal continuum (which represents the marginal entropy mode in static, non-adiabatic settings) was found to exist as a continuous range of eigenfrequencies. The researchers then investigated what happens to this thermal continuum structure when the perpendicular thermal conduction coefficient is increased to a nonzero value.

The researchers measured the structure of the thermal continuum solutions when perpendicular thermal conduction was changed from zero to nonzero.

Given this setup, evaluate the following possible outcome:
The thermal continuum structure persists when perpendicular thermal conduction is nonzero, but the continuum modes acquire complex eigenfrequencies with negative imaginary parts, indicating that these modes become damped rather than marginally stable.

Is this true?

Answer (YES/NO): NO